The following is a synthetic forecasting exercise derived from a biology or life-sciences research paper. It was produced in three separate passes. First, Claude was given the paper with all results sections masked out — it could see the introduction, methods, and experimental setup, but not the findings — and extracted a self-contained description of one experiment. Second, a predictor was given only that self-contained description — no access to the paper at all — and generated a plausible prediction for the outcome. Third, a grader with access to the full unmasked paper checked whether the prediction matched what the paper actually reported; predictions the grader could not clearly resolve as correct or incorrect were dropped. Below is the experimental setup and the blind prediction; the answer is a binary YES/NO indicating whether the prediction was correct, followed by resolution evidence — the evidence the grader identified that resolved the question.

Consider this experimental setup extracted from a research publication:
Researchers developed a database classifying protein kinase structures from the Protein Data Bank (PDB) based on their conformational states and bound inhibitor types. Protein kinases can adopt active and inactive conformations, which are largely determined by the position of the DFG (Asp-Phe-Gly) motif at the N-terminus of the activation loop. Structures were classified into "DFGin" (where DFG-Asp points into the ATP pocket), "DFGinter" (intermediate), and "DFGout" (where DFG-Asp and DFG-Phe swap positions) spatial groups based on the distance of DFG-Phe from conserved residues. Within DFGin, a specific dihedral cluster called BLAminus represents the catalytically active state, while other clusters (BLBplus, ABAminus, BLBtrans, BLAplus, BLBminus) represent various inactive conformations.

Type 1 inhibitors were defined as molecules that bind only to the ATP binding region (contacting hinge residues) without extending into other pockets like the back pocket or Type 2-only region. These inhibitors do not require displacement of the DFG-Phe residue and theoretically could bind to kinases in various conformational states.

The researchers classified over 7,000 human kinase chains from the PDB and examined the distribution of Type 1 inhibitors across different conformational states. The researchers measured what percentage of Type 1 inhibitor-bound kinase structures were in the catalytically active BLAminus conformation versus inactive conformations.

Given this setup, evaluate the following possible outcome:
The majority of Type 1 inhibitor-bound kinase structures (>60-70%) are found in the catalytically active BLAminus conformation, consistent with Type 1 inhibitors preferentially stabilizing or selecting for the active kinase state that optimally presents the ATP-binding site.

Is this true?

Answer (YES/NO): NO